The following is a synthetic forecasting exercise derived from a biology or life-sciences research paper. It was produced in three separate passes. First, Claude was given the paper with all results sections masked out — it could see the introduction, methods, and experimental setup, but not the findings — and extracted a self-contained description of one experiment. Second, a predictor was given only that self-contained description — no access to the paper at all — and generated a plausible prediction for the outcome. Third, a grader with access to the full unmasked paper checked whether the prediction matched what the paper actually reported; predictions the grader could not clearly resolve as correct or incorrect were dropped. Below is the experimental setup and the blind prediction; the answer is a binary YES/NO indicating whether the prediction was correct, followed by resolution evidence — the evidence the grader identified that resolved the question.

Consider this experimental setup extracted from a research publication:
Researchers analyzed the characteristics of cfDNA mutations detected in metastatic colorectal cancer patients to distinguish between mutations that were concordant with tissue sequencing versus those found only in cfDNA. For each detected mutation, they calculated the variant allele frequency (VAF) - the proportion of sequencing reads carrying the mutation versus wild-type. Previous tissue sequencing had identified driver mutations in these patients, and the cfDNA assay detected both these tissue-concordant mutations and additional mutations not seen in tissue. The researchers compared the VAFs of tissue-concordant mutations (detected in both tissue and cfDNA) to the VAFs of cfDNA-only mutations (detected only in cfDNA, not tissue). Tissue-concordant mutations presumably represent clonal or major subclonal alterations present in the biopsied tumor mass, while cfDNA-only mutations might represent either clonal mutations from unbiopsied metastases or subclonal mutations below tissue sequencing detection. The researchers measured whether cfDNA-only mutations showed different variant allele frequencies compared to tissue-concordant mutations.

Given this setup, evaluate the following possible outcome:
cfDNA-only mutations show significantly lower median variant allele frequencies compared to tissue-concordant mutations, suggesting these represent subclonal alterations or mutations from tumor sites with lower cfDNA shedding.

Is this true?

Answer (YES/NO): YES